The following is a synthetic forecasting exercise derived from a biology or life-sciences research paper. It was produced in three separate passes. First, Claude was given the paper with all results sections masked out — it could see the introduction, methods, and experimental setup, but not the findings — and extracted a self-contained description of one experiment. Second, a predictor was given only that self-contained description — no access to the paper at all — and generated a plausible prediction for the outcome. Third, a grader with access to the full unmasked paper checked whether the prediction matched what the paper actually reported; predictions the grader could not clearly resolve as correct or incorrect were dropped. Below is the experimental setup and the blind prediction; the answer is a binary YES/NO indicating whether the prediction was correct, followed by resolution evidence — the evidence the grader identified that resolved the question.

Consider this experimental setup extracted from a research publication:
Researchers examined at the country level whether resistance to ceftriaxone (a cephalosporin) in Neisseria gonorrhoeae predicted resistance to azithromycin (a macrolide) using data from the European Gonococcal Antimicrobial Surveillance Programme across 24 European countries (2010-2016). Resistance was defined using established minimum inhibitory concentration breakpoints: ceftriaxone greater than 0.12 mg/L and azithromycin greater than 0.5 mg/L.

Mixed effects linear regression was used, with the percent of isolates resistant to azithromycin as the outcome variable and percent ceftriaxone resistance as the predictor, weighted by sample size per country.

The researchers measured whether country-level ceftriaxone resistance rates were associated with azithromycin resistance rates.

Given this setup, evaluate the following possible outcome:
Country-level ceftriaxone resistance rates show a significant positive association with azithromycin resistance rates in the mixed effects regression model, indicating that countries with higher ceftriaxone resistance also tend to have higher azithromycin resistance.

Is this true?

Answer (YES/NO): YES